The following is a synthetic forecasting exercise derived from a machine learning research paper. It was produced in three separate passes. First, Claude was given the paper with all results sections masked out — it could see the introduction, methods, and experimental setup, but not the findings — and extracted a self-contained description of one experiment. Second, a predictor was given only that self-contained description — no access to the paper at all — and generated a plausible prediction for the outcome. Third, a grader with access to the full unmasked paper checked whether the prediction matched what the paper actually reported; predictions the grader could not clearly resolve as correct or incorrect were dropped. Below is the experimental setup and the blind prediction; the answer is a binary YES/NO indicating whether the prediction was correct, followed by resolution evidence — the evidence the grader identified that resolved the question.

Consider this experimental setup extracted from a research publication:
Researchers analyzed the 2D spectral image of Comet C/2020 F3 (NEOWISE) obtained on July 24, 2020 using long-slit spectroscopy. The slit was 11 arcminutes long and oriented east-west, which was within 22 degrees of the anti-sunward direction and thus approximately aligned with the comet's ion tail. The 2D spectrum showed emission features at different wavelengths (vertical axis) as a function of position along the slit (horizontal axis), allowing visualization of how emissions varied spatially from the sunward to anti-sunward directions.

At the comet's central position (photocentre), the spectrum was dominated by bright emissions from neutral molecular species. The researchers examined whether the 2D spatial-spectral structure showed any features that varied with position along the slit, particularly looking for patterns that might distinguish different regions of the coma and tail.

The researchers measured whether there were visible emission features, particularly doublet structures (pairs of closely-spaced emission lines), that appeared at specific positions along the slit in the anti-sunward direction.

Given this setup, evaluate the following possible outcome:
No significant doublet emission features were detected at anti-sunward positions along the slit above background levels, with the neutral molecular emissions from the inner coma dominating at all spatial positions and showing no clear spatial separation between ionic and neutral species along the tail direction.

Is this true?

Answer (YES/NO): NO